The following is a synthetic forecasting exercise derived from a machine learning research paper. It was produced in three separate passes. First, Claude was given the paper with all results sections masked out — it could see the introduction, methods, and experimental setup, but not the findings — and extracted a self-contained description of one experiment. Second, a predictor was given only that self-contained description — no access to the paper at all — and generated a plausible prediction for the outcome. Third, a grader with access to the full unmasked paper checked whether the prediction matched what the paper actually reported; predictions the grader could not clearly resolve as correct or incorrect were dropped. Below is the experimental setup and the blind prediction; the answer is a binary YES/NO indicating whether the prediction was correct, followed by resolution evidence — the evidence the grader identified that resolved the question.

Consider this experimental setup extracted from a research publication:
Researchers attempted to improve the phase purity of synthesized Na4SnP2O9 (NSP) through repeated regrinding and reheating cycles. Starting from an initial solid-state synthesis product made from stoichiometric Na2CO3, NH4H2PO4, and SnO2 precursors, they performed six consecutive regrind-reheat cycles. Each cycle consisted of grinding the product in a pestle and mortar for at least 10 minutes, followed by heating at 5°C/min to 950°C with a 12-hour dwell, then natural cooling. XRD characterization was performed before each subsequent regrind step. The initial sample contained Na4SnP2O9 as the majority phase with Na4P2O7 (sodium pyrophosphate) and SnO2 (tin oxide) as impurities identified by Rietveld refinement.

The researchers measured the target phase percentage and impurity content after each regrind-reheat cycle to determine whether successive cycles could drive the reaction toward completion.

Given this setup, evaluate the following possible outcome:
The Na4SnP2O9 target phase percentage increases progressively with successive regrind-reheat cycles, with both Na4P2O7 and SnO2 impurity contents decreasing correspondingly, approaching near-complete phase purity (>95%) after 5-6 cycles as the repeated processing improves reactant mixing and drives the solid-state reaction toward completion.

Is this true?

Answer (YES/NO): NO